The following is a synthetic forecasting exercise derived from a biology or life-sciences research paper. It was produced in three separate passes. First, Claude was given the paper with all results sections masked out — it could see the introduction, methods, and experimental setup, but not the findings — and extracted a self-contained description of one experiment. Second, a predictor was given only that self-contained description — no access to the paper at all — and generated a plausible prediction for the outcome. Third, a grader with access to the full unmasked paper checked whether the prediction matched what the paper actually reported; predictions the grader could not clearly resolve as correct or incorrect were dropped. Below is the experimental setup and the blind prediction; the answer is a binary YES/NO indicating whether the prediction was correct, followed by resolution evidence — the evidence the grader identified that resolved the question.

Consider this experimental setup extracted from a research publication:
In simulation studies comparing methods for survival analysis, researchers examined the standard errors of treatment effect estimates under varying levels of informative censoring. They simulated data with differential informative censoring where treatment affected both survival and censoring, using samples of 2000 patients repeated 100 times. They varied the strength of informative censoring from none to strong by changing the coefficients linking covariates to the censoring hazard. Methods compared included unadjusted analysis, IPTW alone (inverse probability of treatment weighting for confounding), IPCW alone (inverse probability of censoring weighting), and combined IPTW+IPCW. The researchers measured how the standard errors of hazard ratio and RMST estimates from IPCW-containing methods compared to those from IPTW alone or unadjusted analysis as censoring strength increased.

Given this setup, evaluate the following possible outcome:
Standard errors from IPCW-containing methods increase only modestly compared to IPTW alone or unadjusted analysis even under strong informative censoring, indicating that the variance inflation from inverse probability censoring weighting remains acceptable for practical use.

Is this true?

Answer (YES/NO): NO